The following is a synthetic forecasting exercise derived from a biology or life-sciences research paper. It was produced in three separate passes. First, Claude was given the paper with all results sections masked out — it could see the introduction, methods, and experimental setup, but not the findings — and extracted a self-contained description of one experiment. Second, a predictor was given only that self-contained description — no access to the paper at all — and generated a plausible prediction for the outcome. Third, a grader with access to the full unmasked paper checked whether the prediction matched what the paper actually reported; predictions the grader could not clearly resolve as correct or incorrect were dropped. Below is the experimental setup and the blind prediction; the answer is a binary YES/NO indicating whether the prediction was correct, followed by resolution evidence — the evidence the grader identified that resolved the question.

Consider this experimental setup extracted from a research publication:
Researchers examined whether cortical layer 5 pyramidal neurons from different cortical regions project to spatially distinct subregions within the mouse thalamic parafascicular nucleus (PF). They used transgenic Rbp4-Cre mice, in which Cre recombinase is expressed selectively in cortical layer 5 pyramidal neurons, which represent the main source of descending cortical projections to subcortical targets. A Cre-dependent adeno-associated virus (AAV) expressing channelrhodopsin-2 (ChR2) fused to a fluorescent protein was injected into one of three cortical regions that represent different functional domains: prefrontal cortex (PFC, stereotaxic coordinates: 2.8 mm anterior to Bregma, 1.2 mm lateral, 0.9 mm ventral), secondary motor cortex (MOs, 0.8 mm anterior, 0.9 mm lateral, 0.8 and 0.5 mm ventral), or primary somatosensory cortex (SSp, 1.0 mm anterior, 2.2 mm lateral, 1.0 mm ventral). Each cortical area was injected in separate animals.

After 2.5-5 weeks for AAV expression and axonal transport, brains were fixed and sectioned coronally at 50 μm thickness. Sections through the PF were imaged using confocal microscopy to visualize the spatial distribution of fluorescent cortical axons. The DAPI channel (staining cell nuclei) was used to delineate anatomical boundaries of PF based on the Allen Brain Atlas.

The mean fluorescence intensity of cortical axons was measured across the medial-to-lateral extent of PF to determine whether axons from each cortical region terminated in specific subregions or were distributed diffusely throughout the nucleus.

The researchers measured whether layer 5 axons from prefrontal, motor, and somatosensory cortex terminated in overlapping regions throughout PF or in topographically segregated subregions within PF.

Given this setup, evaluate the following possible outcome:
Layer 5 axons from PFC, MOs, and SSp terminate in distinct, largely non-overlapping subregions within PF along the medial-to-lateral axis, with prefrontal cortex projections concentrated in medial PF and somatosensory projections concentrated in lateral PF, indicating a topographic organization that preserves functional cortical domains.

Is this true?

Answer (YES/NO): YES